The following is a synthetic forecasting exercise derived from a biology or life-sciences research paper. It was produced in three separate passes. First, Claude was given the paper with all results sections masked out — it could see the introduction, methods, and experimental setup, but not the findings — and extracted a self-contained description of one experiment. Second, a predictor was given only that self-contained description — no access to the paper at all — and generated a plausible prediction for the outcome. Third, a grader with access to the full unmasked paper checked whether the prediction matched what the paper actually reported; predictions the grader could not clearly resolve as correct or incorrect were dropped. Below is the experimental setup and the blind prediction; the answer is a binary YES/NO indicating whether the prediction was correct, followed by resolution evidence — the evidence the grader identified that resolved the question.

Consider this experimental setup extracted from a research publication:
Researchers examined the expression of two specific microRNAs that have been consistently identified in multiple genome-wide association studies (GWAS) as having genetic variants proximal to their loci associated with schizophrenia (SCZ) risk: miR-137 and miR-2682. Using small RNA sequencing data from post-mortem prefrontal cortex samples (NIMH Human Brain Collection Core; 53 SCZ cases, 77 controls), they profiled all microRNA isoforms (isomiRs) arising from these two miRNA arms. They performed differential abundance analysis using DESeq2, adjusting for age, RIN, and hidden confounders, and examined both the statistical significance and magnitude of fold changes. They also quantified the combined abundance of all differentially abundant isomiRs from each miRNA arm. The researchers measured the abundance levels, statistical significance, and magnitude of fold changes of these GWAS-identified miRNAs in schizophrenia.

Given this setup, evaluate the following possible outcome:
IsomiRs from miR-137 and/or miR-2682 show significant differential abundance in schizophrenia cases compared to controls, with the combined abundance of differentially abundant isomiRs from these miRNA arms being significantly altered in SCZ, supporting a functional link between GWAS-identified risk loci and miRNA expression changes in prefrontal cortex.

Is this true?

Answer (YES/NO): NO